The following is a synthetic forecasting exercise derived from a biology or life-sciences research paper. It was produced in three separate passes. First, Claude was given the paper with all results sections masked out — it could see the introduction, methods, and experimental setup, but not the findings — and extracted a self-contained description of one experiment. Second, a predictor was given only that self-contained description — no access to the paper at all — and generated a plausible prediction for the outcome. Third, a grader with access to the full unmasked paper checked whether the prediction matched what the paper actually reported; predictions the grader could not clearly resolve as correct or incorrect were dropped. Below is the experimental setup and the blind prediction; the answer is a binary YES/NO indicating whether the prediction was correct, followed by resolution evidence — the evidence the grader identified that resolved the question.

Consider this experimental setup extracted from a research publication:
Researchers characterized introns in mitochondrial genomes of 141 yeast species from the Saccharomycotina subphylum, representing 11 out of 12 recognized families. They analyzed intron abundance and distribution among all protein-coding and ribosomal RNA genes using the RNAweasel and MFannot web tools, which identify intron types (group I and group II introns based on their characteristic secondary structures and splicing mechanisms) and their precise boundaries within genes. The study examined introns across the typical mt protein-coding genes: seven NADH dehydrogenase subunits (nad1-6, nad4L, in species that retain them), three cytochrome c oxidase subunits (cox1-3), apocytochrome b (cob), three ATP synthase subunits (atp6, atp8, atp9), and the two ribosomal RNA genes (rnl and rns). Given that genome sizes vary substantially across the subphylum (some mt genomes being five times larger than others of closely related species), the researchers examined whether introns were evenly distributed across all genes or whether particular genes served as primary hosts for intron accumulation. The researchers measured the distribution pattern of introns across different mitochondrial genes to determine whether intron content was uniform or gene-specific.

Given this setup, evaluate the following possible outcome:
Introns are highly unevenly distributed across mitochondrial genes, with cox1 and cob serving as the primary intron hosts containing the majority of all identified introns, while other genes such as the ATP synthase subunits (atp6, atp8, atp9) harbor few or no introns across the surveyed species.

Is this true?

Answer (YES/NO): YES